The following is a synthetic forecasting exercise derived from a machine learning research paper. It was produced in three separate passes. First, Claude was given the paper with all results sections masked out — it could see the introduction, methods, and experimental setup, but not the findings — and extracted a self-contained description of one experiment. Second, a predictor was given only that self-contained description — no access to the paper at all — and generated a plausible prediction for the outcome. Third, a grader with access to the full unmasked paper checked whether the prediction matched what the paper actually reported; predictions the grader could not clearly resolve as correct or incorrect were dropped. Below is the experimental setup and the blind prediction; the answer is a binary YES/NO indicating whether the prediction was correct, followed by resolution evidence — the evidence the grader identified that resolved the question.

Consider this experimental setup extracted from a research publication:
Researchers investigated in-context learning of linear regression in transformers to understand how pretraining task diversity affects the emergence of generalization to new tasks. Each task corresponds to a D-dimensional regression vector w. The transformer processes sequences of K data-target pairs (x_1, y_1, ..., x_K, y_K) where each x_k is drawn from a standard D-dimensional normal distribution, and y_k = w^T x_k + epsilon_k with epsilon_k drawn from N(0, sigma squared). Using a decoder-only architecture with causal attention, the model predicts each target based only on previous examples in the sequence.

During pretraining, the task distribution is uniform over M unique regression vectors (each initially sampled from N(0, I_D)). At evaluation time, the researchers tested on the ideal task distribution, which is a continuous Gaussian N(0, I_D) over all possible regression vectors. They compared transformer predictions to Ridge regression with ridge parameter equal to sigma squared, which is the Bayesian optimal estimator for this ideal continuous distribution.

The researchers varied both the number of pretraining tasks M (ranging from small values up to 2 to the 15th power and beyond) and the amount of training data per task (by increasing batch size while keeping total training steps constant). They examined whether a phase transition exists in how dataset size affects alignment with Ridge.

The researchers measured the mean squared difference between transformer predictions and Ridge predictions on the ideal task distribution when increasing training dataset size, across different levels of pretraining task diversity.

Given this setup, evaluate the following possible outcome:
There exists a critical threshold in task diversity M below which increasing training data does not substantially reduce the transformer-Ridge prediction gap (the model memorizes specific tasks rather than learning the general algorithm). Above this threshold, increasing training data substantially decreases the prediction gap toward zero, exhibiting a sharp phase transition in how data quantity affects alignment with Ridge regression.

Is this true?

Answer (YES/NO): YES